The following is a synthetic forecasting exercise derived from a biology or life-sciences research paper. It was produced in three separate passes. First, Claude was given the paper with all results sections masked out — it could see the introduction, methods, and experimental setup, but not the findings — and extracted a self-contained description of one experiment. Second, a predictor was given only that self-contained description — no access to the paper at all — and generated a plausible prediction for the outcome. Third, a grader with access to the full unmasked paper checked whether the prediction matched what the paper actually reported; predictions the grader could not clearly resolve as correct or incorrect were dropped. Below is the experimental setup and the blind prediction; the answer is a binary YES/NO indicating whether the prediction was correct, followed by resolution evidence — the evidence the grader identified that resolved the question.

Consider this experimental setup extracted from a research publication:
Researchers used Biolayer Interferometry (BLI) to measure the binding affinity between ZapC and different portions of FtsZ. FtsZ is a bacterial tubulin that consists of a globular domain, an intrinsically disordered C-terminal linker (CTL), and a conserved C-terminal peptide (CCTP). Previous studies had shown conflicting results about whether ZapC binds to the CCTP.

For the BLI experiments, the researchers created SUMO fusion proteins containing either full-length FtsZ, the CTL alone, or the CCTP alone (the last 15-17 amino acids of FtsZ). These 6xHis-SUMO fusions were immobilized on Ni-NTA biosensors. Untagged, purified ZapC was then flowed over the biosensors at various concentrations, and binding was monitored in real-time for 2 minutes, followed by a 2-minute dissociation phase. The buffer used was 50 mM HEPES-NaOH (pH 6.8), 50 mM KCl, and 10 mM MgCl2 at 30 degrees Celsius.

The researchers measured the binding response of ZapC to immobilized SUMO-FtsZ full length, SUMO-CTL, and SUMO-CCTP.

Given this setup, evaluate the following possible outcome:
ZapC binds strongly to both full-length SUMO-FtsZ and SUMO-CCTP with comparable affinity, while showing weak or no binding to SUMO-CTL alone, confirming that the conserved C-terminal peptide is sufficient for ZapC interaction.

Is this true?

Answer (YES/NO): NO